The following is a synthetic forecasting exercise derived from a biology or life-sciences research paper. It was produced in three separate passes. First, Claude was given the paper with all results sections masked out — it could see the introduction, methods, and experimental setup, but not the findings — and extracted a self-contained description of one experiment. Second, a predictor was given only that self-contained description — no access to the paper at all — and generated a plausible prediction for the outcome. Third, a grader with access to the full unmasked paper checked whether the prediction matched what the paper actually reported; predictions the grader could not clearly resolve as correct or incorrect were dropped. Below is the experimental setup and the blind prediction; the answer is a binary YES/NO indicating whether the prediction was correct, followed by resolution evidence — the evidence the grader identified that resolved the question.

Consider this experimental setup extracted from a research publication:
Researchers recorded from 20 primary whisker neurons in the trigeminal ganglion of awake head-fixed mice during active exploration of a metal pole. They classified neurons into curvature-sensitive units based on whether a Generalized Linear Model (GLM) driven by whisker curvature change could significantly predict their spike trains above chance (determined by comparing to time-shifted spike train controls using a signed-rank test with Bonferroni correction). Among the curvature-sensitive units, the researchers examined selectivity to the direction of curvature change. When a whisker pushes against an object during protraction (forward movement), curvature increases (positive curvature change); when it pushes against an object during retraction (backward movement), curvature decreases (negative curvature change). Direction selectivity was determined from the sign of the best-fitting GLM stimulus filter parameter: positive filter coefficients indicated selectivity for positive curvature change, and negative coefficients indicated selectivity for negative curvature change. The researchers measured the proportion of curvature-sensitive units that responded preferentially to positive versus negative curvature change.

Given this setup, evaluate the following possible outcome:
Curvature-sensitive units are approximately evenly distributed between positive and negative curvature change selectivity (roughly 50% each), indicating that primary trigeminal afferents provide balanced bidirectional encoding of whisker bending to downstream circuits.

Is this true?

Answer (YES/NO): NO